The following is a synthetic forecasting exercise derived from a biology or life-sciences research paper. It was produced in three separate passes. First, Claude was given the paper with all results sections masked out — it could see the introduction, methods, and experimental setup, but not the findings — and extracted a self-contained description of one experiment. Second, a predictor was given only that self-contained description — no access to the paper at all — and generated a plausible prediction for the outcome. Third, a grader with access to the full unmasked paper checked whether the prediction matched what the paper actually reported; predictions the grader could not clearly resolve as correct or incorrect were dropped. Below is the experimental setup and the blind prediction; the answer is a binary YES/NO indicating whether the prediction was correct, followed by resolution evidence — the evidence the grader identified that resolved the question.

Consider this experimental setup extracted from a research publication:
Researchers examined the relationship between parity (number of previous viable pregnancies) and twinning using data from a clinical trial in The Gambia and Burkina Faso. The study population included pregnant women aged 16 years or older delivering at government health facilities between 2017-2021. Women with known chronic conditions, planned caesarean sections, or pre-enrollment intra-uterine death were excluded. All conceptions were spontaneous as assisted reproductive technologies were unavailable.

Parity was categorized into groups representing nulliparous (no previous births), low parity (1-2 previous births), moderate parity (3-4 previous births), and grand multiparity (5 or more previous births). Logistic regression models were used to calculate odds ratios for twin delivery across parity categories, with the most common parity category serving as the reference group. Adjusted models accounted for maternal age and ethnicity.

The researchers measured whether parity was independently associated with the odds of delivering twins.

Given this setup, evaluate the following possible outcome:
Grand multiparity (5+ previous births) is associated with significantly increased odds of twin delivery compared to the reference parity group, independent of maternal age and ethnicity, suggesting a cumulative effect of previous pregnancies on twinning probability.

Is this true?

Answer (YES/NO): YES